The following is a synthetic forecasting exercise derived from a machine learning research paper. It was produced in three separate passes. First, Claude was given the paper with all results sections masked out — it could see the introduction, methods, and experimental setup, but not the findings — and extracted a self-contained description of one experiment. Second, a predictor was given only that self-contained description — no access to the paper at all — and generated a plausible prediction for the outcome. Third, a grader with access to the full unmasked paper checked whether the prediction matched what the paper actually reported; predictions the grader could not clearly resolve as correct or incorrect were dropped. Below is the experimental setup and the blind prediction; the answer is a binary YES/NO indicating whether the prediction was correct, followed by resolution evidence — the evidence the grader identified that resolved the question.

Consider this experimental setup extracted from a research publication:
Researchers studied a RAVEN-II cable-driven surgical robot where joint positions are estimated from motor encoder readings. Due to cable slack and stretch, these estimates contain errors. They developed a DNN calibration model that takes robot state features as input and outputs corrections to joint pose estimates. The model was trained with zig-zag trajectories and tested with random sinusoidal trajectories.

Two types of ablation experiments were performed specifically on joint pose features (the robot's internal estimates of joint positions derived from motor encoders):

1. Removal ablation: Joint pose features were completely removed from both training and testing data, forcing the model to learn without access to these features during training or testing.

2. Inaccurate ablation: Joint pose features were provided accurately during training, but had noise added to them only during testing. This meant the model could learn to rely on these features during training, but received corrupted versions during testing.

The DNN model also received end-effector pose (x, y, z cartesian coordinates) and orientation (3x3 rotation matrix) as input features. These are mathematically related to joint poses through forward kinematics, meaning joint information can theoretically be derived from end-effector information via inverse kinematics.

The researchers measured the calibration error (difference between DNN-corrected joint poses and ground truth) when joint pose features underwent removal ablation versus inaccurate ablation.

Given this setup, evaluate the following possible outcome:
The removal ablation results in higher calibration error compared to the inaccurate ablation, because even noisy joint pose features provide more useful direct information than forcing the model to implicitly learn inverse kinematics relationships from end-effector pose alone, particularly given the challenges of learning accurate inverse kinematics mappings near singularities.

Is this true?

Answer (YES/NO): NO